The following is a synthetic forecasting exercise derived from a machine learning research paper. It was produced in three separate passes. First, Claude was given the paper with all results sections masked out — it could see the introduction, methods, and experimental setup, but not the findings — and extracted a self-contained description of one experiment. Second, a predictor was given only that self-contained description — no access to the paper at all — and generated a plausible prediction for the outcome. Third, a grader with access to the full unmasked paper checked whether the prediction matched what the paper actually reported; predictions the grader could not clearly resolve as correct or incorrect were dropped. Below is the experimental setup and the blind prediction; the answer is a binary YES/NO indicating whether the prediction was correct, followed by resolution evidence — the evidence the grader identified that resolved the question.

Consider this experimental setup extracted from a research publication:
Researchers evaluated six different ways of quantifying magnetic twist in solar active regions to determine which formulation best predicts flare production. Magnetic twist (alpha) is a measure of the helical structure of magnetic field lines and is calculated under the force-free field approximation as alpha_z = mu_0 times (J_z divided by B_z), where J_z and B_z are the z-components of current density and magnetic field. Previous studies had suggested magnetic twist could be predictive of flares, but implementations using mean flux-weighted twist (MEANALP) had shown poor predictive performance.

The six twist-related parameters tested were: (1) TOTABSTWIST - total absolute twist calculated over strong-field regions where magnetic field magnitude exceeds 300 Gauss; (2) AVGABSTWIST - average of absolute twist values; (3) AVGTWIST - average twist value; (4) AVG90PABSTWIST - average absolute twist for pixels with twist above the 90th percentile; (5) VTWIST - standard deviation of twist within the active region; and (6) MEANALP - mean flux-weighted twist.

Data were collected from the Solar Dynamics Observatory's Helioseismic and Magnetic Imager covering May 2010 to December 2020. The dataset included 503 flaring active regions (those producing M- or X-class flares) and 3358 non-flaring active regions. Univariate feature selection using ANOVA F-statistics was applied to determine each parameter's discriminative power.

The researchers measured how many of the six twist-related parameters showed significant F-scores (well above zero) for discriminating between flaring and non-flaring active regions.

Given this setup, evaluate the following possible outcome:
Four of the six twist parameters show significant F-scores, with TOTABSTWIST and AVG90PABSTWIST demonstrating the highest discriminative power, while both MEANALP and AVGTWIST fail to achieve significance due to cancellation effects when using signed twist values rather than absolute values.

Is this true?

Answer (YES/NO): NO